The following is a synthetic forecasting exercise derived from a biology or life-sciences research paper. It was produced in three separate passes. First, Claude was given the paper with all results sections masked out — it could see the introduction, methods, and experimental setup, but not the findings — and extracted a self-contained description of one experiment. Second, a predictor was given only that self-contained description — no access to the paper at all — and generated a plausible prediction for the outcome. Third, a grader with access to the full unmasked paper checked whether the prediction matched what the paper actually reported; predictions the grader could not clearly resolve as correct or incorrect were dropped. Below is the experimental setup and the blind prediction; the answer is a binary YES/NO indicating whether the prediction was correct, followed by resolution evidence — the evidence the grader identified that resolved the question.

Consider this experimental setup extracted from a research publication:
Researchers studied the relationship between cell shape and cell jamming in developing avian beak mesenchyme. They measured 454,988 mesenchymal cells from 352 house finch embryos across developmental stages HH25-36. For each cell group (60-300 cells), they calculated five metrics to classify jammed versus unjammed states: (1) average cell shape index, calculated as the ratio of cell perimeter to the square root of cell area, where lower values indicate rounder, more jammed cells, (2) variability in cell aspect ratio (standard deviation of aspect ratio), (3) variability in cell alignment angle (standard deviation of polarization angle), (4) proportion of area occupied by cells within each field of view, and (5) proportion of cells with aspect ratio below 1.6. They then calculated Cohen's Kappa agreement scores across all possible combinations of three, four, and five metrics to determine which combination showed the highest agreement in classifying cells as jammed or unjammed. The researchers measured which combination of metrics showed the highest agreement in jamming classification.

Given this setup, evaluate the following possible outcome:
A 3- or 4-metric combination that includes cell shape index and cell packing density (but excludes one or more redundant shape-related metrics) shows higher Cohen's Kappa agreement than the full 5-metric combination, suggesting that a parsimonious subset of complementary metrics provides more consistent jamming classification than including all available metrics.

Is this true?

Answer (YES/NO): NO